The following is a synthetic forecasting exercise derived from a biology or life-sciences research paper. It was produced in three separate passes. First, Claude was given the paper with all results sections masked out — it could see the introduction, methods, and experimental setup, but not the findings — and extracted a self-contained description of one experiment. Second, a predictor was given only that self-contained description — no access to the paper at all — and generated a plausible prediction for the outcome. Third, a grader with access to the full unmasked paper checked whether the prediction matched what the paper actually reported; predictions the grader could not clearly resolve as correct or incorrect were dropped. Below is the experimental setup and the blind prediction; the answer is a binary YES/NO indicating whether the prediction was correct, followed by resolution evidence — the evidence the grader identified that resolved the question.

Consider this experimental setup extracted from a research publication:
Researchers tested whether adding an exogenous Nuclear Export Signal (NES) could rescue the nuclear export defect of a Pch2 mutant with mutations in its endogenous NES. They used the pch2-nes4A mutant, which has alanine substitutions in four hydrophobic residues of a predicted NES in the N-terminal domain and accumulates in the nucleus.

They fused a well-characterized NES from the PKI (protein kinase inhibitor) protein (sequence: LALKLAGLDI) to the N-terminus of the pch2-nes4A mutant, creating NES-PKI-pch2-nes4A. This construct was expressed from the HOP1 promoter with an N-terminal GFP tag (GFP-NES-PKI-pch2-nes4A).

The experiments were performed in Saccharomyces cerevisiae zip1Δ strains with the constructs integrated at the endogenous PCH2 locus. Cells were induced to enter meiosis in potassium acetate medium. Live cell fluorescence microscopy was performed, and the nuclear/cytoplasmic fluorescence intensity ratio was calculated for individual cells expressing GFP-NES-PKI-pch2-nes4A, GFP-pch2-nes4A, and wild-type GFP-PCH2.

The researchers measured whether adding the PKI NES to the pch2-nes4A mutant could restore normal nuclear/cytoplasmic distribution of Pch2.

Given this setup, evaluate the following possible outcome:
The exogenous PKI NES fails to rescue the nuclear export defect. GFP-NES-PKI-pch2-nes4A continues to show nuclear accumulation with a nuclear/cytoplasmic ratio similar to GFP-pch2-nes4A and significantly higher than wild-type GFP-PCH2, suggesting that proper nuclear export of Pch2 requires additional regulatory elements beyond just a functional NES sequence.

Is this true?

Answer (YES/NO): NO